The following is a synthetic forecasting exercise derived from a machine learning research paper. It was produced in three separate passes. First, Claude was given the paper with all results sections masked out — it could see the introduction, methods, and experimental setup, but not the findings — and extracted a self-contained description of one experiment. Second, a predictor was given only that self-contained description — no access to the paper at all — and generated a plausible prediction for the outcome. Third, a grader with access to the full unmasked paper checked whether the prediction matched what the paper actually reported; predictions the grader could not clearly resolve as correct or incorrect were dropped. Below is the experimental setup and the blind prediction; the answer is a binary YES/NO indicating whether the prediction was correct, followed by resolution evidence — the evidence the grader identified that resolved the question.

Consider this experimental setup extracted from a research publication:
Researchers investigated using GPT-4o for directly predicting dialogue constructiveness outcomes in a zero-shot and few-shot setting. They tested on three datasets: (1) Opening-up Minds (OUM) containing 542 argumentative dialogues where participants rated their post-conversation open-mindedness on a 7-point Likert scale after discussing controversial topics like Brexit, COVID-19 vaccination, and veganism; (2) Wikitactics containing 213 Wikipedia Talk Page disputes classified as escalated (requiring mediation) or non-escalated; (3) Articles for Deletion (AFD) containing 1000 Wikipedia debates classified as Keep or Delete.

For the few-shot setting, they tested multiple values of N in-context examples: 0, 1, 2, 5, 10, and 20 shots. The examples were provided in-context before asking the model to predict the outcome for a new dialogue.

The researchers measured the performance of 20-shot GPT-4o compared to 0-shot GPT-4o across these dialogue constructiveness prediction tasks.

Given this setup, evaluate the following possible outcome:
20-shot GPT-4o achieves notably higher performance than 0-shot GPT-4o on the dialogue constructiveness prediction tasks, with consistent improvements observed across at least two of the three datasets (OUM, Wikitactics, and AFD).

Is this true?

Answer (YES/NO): NO